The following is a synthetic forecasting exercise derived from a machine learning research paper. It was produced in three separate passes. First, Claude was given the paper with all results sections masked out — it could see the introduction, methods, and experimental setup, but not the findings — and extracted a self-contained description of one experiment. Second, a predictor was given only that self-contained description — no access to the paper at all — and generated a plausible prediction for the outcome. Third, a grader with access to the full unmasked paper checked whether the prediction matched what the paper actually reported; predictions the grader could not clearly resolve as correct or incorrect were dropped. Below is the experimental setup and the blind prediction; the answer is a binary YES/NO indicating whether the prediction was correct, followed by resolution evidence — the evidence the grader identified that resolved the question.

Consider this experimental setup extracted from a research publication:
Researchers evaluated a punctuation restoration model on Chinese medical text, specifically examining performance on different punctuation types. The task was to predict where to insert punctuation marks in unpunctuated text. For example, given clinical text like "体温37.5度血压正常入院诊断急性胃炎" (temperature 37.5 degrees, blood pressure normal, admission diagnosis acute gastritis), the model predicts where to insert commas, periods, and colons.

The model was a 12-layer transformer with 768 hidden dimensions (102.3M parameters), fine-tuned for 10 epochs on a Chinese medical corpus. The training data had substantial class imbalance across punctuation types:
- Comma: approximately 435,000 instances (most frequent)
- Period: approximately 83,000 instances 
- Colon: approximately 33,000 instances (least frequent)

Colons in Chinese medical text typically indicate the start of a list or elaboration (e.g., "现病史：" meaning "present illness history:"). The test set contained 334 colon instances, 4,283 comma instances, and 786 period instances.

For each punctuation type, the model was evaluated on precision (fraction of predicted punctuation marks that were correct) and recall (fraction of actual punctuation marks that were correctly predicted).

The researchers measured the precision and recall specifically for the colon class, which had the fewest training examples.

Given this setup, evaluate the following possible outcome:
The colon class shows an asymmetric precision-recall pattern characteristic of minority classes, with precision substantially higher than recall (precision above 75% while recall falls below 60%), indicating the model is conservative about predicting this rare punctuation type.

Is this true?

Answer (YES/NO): NO